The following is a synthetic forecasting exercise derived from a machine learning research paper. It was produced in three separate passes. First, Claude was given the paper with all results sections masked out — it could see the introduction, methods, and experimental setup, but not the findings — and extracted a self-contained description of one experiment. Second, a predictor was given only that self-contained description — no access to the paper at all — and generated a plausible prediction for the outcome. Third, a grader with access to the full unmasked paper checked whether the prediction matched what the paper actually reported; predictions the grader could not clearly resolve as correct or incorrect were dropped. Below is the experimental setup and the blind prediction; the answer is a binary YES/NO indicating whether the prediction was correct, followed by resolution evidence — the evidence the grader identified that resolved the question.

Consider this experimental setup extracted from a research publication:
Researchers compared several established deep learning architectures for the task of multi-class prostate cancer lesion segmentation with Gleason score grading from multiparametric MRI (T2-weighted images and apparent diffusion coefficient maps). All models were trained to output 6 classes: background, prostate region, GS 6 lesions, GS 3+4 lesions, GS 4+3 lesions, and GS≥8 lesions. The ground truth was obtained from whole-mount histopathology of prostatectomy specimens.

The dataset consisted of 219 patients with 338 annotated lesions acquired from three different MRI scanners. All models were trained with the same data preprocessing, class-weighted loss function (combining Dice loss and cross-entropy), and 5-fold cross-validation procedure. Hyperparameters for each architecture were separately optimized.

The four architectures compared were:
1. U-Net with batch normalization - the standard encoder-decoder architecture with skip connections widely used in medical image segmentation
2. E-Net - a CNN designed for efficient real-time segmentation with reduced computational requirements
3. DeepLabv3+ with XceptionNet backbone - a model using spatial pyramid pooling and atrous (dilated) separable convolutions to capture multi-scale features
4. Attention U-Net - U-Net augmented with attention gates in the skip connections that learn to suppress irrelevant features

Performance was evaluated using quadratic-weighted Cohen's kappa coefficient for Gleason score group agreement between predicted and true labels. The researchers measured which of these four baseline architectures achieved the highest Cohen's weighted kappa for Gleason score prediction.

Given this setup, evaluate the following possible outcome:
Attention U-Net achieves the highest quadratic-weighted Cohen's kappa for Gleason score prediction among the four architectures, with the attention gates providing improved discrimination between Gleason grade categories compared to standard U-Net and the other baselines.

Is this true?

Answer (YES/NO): NO